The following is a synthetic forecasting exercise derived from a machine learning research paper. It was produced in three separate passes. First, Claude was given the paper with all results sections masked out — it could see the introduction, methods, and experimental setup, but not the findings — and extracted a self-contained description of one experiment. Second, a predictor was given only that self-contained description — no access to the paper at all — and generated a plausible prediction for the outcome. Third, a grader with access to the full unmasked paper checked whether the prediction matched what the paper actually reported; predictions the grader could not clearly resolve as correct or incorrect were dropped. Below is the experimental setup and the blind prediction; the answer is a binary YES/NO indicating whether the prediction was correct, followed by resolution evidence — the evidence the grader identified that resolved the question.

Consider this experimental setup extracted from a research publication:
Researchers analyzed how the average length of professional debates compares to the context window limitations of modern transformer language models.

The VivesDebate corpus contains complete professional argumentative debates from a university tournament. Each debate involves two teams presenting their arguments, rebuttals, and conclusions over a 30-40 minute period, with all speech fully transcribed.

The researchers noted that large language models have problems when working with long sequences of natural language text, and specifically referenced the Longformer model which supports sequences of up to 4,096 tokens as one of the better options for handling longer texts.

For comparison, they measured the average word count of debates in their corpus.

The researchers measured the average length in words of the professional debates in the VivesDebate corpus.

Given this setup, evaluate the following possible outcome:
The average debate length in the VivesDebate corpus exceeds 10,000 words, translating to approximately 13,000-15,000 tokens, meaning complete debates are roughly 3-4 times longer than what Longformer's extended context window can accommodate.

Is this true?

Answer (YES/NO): NO